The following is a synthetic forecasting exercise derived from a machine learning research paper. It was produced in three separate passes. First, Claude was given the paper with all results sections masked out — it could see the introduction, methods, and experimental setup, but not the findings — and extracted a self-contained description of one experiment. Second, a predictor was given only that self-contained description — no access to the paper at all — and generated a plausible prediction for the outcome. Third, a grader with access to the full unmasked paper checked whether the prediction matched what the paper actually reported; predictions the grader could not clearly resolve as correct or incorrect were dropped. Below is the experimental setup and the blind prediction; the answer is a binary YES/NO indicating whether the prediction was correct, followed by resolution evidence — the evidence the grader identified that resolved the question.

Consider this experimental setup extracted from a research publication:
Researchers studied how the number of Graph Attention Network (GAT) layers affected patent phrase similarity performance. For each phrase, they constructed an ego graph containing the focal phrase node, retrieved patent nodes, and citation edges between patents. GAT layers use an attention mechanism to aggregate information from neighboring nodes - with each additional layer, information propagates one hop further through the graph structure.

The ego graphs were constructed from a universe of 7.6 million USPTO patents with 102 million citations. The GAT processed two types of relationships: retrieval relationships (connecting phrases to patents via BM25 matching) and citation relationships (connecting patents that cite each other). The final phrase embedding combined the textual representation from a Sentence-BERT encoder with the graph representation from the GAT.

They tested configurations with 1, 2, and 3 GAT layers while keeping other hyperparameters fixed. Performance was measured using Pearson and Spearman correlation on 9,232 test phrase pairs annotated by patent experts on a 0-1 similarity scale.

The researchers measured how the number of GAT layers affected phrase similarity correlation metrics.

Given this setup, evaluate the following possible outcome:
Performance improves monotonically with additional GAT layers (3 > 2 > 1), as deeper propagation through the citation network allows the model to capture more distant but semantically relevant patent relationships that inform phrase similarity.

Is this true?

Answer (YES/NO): NO